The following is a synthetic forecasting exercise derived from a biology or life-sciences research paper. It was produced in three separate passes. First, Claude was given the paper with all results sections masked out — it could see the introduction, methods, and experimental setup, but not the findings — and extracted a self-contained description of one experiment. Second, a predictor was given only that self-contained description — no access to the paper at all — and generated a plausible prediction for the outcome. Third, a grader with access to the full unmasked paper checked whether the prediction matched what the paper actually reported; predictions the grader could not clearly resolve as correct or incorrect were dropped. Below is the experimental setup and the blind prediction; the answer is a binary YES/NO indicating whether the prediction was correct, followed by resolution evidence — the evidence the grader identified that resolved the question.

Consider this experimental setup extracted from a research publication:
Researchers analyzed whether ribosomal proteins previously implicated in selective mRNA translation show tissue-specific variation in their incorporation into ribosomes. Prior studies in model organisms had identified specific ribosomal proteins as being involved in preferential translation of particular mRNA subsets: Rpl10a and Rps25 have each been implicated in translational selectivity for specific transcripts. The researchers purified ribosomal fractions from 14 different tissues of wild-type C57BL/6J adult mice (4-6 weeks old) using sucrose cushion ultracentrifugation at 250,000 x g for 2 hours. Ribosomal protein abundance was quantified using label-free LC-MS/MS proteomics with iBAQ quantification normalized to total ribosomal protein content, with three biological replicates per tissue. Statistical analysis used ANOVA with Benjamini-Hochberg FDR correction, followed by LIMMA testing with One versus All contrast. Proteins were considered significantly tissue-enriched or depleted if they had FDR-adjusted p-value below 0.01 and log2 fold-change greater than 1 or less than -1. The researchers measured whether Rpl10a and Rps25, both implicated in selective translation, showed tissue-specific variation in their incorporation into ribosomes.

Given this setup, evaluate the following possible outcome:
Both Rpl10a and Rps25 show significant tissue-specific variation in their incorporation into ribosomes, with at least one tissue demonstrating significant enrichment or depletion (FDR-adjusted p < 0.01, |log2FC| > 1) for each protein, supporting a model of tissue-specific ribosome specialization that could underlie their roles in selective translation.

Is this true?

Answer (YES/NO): NO